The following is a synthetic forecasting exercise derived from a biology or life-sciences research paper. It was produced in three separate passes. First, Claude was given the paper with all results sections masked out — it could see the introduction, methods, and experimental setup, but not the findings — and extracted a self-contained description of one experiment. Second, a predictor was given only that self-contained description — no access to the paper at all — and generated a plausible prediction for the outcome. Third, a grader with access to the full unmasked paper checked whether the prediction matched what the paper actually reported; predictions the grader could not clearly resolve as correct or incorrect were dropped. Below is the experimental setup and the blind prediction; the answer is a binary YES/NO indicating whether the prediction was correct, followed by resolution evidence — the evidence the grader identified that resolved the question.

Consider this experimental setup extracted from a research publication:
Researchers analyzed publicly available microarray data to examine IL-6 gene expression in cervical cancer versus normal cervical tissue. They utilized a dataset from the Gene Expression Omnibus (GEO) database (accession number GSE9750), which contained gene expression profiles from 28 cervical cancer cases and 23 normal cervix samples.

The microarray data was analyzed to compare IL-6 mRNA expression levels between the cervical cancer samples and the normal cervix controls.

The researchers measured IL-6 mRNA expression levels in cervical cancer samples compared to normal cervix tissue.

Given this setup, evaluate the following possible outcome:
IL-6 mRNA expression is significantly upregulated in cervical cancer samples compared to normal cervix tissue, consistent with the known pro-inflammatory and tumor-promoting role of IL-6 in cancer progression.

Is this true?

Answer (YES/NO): YES